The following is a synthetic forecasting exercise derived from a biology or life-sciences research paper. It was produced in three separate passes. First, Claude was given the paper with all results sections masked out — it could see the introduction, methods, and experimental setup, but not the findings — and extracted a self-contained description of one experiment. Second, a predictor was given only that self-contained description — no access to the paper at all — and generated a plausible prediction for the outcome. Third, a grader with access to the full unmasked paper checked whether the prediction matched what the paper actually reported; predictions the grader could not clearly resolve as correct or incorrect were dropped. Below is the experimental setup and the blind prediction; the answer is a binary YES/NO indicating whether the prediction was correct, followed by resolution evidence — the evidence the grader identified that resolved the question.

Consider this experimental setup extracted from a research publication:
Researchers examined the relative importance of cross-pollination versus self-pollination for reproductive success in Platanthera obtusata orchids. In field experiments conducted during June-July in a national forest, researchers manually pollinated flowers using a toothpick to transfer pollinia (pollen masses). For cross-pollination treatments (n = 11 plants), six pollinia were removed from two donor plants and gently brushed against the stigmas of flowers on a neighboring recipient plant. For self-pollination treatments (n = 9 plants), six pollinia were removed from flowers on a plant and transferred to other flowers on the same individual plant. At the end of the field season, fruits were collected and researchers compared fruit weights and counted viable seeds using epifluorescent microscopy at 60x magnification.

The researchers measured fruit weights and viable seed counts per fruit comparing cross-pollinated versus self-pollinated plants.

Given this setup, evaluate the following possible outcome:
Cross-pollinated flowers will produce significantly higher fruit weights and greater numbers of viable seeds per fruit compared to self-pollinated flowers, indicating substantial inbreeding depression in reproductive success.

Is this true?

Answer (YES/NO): NO